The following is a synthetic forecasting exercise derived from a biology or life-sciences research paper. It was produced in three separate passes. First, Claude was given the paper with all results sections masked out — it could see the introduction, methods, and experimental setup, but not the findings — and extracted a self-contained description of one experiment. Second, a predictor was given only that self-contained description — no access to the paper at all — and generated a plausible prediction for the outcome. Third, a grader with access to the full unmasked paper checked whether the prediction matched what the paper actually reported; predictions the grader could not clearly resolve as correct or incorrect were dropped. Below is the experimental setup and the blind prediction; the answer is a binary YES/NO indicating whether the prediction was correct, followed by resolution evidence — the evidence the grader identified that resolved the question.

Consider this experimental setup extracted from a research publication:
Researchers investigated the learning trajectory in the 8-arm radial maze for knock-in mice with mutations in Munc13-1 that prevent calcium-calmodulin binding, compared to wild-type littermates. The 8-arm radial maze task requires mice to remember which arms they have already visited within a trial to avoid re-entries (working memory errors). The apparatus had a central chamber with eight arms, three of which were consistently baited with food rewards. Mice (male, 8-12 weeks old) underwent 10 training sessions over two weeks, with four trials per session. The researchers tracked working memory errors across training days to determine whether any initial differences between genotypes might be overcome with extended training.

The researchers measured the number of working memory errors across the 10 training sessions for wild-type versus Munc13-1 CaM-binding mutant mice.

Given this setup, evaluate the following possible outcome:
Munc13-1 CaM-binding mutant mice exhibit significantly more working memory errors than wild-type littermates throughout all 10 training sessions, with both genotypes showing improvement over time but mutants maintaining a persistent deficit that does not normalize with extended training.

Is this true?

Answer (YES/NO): NO